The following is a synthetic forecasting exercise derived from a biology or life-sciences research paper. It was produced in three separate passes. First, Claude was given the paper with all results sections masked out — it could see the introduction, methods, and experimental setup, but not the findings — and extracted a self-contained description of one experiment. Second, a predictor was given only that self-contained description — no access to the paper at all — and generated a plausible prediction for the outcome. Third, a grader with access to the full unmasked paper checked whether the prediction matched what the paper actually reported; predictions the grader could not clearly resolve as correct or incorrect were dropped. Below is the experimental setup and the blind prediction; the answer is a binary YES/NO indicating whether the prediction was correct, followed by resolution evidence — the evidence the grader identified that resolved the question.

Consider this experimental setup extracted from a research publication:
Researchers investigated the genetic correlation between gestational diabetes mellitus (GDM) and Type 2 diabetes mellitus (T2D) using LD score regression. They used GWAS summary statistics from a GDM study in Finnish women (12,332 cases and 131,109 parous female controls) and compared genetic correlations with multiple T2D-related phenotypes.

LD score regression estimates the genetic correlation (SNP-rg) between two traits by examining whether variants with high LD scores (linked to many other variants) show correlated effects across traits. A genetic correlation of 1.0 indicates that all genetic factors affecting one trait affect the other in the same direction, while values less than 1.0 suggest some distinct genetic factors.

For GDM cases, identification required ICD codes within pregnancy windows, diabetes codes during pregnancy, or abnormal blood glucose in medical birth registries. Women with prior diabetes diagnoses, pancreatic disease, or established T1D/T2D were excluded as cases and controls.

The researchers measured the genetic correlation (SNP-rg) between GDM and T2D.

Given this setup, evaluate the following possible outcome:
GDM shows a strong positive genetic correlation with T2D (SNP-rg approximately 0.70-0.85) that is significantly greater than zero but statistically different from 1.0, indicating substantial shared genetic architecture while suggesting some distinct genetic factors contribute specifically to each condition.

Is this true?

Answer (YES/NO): YES